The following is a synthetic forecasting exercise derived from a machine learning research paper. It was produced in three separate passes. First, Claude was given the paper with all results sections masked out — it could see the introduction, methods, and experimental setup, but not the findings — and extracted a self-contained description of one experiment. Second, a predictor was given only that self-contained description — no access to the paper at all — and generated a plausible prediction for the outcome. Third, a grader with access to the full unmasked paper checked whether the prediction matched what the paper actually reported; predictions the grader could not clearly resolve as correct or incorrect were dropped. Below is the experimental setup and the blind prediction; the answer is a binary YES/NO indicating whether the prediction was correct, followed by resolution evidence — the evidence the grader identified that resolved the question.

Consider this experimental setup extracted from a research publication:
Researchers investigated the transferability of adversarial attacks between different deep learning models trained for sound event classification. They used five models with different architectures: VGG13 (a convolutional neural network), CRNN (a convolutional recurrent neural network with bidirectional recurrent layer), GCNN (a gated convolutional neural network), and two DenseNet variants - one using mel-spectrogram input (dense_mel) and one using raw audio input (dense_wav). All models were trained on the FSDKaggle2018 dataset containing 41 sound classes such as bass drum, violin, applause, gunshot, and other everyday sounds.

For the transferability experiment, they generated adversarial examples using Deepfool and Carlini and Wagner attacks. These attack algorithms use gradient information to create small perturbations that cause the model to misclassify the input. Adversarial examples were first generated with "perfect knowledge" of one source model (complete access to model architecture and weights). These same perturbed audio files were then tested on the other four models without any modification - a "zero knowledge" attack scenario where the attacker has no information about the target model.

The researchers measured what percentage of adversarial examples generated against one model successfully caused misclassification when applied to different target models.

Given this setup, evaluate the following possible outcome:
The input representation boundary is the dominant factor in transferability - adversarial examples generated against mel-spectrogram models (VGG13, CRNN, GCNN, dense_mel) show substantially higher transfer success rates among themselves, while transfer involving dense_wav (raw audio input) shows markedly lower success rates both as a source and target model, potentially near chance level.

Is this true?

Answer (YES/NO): NO